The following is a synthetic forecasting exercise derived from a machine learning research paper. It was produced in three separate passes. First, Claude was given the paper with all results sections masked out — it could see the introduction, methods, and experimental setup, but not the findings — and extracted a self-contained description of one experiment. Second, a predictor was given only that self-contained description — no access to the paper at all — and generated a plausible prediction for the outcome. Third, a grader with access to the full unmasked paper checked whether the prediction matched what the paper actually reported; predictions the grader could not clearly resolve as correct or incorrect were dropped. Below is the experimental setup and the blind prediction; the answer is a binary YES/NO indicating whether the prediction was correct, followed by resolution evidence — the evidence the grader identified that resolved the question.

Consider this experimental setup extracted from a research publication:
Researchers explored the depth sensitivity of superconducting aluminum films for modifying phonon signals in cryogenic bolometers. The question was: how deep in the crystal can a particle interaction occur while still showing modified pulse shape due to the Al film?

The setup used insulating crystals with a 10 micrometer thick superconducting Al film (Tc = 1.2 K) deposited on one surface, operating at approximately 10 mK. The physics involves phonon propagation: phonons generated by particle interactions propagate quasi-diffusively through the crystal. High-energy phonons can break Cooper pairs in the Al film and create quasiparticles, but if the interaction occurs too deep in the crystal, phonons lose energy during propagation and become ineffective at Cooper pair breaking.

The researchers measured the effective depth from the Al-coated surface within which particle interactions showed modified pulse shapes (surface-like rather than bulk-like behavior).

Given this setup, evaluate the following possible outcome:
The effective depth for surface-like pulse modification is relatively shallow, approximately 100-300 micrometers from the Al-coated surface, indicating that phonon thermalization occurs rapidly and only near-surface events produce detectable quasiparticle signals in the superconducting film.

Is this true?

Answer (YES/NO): NO